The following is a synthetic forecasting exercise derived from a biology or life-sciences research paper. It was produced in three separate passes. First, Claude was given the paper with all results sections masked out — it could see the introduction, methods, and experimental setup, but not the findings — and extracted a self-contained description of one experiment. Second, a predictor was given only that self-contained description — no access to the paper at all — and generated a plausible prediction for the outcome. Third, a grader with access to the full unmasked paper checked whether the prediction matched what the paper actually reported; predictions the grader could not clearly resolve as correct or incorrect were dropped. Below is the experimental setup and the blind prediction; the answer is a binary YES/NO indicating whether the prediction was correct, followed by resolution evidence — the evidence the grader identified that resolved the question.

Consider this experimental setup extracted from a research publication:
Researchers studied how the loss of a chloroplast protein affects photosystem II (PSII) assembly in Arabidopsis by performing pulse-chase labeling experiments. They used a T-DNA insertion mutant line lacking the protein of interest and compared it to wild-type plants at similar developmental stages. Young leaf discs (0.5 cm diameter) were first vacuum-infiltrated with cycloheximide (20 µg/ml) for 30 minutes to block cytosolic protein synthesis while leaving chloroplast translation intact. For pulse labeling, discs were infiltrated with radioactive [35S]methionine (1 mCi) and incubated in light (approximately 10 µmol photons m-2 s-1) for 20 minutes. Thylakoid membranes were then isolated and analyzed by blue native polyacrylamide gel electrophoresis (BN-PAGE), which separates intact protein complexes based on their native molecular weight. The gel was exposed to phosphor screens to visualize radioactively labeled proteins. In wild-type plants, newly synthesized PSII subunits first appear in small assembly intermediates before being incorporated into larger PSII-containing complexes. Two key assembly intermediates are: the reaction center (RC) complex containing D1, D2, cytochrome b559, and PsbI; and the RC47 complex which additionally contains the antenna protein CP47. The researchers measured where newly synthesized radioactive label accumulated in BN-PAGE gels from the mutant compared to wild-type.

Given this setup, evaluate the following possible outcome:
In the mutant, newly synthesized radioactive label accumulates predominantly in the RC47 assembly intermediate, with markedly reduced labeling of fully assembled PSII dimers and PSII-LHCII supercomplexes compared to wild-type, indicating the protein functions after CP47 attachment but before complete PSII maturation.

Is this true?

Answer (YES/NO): NO